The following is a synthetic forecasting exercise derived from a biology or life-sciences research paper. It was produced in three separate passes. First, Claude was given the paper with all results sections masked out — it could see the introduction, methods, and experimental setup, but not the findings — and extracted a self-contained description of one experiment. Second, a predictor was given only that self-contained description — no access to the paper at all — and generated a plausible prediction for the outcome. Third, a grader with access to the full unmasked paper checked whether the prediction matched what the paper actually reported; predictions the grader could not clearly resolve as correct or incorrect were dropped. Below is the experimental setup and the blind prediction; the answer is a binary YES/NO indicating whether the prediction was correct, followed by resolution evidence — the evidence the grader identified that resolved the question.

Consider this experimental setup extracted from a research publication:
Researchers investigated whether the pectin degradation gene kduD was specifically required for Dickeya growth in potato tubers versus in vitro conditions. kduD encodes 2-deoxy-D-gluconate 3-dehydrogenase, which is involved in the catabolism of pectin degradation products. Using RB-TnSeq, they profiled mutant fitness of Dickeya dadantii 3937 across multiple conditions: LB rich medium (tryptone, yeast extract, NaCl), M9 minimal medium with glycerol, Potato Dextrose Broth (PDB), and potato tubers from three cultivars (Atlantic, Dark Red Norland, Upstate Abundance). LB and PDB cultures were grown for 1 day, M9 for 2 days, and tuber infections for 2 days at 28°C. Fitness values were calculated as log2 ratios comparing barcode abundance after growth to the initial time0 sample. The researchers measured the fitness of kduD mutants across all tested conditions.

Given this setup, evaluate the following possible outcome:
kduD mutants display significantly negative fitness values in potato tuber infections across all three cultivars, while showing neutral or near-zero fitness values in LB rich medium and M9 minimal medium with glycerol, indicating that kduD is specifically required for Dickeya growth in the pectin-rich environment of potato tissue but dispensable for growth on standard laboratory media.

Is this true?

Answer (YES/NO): YES